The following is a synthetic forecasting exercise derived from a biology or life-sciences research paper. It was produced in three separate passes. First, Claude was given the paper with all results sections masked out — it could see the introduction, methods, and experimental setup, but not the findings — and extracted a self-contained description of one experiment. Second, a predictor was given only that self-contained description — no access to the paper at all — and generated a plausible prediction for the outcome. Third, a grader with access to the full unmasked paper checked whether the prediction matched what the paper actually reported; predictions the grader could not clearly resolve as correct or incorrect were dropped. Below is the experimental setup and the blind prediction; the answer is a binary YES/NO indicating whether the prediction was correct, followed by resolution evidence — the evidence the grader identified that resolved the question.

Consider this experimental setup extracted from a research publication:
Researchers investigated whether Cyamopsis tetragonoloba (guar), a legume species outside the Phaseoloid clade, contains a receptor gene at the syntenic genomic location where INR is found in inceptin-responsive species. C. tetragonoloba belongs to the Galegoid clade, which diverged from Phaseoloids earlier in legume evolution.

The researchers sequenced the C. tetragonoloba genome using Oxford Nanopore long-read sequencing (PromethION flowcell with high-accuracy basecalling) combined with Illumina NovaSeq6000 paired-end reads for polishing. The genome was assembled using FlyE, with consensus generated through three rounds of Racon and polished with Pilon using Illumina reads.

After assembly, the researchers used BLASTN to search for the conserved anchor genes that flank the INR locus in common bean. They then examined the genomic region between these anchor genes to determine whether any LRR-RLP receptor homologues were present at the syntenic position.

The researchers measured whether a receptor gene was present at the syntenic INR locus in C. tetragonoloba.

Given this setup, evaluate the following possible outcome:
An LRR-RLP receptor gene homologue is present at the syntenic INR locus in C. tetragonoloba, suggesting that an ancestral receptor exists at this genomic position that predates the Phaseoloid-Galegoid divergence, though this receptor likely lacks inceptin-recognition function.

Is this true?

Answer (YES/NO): NO